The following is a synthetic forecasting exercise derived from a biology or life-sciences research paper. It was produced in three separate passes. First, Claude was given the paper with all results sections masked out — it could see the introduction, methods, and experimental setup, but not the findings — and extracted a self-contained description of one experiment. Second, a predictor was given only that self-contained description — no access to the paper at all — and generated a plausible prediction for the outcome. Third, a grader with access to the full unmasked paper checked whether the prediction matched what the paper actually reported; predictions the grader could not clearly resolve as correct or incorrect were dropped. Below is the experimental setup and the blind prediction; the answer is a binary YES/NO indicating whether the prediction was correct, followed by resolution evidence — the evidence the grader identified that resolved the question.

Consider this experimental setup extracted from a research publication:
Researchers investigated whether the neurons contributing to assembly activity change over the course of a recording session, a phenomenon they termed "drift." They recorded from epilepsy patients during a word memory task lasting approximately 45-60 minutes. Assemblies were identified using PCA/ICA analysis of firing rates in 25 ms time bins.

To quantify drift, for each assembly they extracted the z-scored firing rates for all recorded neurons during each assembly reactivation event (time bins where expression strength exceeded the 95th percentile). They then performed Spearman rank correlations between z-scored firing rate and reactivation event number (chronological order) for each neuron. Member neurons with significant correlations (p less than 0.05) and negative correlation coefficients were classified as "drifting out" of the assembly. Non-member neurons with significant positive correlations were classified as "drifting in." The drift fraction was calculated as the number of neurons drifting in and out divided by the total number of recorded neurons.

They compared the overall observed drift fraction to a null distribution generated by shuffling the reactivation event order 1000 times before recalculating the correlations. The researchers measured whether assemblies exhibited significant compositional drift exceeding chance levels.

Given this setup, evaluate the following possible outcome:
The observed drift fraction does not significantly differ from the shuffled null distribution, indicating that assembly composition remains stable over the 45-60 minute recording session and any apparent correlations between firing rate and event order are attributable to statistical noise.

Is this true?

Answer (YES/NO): NO